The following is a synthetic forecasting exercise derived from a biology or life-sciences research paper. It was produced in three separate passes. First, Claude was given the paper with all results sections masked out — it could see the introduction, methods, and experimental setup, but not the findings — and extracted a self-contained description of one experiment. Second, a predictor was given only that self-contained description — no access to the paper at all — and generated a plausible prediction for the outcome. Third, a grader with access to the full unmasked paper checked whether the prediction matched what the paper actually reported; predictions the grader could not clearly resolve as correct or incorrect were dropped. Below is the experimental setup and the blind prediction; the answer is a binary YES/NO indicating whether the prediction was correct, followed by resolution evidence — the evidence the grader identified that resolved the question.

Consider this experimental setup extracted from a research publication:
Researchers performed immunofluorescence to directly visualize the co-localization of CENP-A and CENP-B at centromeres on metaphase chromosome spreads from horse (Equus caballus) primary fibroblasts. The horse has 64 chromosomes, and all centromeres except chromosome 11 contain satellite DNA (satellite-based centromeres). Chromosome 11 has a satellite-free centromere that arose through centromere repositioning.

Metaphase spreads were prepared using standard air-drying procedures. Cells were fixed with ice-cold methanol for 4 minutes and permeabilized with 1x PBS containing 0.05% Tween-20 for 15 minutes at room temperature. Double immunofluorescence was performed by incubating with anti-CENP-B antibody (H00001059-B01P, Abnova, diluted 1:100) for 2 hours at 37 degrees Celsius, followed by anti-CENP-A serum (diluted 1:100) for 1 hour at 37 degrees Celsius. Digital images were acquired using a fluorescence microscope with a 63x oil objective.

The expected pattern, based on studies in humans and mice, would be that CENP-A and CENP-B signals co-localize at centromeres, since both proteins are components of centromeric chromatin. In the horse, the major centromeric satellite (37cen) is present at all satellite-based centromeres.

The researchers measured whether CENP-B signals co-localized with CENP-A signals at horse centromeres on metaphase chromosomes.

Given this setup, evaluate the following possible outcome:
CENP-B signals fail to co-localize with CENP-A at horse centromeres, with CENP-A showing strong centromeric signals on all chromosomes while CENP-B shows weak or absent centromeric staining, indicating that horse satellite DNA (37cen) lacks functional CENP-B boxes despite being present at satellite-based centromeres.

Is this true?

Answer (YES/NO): NO